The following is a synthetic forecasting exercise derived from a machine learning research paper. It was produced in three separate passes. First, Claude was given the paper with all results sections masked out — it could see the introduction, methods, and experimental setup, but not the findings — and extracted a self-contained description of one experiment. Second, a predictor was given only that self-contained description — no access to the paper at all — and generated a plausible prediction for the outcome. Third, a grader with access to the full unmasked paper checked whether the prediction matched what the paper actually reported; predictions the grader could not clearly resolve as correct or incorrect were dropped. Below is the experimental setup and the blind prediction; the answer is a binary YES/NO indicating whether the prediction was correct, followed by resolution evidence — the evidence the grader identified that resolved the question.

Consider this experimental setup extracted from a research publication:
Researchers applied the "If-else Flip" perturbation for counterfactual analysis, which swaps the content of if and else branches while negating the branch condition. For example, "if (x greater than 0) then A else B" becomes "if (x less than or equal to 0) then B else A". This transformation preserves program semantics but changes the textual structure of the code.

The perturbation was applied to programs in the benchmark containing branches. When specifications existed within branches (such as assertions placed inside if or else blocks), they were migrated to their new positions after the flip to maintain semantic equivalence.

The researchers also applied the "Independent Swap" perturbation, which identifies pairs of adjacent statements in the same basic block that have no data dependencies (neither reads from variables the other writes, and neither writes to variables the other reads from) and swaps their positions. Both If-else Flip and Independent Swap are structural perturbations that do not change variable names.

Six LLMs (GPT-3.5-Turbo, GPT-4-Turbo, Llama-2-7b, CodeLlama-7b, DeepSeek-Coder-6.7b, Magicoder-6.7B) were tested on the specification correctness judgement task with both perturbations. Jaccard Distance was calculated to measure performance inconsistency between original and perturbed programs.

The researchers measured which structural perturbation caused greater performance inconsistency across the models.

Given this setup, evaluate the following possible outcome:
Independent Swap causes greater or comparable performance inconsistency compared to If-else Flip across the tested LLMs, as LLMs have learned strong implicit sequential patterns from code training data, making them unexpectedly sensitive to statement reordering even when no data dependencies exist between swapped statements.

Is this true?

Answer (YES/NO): YES